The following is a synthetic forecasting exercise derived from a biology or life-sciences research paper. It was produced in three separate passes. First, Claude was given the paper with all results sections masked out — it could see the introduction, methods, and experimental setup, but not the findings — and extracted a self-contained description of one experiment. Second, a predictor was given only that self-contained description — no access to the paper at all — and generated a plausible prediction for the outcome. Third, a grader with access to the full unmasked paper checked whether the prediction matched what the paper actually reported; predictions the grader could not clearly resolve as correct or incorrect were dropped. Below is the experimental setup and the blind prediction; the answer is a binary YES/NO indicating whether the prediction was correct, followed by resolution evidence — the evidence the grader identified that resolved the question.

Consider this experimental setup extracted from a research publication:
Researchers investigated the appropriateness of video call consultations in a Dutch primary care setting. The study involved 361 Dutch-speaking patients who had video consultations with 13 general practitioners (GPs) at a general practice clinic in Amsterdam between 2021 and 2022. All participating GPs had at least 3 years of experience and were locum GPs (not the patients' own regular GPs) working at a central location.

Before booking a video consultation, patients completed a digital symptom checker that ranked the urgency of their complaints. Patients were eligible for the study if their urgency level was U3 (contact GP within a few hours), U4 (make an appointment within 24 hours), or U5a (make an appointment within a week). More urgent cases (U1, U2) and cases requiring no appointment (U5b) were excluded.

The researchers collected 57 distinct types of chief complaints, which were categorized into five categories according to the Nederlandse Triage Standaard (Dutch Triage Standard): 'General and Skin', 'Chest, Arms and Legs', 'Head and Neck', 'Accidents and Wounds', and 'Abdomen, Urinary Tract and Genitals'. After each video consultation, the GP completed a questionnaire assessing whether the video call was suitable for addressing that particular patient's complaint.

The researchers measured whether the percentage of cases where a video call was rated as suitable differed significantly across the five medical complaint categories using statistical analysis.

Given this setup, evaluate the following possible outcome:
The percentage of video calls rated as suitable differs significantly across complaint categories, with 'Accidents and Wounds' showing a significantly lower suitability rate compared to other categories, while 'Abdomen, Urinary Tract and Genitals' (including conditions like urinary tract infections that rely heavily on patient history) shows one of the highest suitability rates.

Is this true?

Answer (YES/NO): NO